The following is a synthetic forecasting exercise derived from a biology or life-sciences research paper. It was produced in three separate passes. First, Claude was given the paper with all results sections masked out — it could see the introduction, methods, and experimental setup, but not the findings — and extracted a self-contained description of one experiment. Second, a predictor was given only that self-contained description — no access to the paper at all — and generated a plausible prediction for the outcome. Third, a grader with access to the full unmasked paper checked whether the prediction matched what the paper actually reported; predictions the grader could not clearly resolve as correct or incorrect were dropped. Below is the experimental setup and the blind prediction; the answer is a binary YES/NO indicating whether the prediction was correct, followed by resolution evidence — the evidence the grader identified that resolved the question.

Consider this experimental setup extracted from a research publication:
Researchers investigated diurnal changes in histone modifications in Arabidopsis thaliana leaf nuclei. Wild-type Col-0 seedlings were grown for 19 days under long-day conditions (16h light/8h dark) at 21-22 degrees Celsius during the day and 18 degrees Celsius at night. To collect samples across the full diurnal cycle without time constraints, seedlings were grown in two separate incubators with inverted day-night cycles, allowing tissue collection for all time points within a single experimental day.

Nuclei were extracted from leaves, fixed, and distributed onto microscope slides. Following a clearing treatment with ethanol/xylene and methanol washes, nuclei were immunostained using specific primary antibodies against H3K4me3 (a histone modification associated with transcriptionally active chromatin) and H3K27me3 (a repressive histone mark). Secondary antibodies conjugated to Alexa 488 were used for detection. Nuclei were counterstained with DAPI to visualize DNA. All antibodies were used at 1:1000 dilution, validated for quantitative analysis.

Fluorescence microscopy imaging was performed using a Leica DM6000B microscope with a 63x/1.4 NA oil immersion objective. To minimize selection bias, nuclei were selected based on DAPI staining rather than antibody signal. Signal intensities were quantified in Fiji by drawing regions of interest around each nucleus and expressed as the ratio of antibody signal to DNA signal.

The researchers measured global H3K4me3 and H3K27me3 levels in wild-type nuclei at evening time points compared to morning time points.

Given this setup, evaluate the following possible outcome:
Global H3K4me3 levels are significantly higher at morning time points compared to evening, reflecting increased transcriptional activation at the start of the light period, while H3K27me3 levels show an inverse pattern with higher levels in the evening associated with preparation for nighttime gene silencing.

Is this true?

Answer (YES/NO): YES